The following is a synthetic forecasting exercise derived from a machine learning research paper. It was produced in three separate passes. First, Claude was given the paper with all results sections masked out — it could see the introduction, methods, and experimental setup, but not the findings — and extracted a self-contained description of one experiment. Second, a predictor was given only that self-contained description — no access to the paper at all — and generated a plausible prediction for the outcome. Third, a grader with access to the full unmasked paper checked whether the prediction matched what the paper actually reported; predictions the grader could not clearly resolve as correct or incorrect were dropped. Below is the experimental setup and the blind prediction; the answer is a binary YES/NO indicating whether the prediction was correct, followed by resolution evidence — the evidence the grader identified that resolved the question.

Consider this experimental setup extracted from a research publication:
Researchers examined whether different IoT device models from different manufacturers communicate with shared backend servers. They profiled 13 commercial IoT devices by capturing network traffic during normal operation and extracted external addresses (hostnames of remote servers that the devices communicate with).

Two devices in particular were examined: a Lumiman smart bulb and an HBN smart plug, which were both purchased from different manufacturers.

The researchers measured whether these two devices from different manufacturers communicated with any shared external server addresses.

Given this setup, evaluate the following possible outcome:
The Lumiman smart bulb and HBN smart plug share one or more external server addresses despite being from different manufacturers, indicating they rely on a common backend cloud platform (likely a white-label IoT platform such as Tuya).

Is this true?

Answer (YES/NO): YES